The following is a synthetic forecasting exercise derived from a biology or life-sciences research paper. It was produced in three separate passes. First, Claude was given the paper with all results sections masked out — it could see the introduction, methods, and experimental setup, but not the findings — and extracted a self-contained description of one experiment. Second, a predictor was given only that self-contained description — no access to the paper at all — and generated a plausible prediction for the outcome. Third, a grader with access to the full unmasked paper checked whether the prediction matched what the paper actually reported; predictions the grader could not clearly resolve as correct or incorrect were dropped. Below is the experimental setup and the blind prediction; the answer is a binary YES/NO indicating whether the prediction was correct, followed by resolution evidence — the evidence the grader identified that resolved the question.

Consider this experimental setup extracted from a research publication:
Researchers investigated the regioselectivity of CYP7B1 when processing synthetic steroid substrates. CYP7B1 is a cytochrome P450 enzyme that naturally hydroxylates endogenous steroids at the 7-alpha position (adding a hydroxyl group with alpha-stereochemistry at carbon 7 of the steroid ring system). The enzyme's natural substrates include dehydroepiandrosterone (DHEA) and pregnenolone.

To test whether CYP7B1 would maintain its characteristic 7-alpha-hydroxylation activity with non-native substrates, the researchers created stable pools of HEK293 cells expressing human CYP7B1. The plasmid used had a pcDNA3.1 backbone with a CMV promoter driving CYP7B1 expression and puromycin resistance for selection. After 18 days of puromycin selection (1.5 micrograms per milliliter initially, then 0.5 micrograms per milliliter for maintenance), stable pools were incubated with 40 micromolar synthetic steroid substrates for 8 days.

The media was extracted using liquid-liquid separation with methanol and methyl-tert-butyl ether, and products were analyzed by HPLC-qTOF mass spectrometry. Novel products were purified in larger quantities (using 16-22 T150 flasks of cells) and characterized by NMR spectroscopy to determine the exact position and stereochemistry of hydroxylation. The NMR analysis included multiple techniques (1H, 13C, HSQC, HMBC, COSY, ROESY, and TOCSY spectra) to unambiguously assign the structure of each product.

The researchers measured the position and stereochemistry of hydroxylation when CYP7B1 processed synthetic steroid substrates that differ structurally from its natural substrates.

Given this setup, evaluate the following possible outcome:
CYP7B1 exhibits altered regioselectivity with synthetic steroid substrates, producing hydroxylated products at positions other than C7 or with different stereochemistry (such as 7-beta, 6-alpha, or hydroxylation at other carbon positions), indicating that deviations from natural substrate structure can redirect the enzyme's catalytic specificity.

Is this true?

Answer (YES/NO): YES